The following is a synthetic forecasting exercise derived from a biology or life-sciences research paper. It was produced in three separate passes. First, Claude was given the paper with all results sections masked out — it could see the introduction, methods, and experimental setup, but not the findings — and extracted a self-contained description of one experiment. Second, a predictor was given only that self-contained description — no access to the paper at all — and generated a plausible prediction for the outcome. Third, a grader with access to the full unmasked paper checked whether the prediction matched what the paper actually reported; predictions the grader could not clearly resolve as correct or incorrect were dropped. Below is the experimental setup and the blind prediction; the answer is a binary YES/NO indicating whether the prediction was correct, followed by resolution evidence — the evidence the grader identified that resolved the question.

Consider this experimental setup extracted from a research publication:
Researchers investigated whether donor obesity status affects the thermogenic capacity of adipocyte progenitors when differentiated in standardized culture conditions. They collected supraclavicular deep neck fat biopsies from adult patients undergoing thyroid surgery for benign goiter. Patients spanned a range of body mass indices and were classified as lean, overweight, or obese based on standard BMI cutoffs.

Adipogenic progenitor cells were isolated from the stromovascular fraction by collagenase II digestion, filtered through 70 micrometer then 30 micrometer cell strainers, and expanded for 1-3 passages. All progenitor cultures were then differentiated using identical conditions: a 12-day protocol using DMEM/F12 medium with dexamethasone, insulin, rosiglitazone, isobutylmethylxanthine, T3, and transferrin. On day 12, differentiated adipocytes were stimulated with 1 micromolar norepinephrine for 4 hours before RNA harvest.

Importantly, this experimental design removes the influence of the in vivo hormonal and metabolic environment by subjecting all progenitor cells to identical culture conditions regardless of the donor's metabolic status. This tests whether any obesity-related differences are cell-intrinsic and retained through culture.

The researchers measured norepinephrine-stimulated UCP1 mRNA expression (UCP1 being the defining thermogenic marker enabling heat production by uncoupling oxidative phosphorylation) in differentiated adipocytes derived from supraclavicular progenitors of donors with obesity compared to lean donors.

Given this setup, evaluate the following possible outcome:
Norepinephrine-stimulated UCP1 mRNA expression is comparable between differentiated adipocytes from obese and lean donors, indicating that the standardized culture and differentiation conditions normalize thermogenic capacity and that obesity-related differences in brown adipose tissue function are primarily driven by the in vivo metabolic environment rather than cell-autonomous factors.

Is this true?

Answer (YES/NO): YES